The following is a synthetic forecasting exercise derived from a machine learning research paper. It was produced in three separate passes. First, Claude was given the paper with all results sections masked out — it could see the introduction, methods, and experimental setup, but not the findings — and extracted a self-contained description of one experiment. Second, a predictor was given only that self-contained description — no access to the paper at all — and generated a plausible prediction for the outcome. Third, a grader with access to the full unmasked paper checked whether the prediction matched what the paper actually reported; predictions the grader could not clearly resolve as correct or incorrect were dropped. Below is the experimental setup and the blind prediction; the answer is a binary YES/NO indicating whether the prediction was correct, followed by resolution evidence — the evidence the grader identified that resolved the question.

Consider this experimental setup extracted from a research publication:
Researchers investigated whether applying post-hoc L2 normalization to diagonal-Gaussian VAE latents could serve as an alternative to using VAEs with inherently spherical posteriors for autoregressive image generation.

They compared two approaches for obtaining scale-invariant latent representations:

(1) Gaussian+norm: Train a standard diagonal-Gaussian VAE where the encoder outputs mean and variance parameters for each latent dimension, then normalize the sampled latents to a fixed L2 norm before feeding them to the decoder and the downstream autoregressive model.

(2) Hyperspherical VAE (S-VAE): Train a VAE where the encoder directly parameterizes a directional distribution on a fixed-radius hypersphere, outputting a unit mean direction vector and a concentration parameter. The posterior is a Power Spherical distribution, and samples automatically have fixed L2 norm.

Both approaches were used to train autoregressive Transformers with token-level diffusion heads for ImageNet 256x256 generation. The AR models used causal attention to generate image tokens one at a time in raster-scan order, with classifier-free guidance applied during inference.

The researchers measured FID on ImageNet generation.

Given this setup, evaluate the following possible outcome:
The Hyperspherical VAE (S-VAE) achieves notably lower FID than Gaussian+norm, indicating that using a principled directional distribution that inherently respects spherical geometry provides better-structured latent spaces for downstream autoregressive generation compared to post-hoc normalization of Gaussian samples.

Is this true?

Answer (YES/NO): YES